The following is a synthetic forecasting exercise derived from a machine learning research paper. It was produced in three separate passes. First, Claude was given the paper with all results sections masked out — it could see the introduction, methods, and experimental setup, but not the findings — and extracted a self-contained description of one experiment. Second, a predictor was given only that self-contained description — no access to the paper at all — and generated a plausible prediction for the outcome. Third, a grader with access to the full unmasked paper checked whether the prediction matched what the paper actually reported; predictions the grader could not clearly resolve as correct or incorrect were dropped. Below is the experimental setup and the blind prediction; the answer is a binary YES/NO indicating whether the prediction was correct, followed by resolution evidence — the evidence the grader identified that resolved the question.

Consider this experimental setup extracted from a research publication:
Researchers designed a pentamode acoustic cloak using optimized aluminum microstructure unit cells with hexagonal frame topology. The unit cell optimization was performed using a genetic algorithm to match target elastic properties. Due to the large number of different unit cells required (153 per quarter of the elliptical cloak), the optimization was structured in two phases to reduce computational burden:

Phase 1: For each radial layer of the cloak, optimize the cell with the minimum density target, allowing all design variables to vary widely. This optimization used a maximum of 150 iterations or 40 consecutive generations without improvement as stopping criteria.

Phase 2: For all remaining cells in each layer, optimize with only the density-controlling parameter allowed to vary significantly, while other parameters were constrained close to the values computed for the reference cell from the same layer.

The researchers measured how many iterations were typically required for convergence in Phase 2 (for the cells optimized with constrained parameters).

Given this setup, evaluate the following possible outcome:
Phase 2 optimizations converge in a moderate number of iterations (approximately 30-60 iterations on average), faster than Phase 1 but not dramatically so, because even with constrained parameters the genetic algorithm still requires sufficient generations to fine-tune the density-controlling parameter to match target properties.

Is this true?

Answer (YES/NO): NO